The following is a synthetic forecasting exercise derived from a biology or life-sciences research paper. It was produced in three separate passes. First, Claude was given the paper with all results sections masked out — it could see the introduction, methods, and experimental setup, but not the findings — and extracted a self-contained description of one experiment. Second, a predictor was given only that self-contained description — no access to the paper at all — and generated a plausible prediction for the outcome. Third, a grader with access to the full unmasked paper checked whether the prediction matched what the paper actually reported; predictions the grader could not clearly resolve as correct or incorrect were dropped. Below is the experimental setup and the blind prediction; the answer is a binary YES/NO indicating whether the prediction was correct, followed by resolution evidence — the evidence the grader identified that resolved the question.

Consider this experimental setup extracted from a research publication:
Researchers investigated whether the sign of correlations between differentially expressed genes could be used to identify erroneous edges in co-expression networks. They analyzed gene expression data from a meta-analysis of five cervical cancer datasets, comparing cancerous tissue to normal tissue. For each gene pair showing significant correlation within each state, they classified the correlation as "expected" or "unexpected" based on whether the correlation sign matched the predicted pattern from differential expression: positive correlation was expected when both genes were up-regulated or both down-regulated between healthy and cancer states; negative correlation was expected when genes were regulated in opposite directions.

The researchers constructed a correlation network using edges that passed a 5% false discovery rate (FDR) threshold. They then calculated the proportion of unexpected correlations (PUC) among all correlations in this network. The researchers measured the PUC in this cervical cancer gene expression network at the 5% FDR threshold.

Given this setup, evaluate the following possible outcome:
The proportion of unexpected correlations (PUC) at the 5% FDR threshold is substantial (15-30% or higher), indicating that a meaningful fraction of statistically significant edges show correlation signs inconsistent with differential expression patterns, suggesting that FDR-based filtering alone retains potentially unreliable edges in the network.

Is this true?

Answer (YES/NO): NO